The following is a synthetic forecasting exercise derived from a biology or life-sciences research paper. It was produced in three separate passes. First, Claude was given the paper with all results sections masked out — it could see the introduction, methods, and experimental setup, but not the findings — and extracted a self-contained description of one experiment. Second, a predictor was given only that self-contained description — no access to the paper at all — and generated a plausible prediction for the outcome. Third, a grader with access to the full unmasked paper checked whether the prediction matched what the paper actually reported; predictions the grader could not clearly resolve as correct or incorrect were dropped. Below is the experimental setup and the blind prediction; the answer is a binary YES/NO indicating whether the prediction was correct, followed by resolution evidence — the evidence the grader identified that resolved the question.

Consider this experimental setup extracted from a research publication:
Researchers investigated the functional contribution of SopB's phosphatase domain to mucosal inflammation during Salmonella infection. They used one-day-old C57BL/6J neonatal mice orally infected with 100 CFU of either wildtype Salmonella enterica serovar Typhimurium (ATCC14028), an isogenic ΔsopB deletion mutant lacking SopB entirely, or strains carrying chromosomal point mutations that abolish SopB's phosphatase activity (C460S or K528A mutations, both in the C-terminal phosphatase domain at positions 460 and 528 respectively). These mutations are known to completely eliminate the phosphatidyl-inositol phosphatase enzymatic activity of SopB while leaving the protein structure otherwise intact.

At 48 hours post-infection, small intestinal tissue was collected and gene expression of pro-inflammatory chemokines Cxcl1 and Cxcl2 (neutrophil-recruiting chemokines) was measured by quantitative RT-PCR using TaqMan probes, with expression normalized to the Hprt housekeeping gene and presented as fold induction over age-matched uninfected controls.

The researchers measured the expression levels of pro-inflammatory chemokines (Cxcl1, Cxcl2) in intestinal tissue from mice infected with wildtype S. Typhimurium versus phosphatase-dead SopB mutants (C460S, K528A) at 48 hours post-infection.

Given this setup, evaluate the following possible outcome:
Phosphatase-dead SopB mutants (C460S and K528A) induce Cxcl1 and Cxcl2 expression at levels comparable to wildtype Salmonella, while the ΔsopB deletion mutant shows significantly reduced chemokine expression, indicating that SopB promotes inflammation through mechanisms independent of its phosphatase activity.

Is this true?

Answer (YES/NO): NO